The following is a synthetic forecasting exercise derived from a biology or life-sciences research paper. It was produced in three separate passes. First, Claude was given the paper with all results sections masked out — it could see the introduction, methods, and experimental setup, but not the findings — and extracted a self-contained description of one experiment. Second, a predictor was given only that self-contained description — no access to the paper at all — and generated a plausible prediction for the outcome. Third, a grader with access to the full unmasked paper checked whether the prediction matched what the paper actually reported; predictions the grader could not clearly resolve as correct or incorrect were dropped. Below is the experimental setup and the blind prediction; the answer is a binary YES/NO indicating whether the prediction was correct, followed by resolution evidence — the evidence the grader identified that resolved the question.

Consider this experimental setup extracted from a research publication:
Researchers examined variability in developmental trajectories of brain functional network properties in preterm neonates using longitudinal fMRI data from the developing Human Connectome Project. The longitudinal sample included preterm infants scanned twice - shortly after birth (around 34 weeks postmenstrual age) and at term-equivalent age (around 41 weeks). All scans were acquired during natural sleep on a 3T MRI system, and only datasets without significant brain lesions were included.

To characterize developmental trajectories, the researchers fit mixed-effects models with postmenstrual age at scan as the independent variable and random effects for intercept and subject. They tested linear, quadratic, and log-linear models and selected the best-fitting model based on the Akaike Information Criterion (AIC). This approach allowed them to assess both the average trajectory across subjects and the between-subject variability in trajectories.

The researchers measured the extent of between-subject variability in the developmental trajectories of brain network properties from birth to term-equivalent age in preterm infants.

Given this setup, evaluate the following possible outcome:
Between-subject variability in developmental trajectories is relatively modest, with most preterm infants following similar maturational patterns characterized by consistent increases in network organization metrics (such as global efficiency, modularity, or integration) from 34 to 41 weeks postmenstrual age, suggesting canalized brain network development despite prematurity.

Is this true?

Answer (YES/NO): NO